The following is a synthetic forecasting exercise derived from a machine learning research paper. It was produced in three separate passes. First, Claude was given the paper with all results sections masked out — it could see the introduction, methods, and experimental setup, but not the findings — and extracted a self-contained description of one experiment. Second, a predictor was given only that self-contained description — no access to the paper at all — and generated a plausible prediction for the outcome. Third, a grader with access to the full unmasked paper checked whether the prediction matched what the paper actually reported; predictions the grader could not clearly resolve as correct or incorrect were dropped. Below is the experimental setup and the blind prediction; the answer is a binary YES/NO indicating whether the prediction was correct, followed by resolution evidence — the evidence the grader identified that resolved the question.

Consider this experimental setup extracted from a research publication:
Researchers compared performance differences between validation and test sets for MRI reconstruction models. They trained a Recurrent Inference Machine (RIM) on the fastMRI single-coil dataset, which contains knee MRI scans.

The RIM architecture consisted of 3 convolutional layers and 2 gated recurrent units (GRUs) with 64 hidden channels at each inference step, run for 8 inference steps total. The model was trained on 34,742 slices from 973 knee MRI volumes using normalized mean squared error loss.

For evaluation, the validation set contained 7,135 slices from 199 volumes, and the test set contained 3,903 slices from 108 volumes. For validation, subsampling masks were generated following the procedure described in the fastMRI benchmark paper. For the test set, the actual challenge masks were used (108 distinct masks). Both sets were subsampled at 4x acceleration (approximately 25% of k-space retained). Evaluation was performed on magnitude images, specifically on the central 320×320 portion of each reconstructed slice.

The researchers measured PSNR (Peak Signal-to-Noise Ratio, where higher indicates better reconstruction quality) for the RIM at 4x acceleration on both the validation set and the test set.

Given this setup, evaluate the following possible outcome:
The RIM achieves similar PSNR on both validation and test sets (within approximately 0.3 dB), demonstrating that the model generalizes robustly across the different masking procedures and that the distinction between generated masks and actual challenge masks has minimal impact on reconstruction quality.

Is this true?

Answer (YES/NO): NO